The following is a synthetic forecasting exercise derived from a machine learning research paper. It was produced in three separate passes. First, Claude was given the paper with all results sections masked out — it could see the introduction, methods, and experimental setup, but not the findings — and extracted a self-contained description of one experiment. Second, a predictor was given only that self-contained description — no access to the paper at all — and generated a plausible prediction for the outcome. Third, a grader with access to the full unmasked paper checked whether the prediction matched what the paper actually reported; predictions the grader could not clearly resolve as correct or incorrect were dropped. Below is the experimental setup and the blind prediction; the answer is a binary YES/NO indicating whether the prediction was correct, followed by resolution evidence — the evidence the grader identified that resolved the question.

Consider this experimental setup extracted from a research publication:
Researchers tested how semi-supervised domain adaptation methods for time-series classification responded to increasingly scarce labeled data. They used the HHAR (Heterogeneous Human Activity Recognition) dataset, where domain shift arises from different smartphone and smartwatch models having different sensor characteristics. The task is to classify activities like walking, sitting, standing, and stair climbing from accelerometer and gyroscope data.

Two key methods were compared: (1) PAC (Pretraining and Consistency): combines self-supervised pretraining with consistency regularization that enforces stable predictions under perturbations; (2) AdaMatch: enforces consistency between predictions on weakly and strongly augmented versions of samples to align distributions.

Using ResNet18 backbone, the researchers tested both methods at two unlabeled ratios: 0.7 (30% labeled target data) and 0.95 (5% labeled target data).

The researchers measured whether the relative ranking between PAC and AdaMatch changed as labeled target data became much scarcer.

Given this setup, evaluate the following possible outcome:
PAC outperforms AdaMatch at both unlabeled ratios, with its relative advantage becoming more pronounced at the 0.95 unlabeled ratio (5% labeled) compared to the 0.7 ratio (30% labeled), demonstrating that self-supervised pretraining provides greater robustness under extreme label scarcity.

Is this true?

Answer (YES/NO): NO